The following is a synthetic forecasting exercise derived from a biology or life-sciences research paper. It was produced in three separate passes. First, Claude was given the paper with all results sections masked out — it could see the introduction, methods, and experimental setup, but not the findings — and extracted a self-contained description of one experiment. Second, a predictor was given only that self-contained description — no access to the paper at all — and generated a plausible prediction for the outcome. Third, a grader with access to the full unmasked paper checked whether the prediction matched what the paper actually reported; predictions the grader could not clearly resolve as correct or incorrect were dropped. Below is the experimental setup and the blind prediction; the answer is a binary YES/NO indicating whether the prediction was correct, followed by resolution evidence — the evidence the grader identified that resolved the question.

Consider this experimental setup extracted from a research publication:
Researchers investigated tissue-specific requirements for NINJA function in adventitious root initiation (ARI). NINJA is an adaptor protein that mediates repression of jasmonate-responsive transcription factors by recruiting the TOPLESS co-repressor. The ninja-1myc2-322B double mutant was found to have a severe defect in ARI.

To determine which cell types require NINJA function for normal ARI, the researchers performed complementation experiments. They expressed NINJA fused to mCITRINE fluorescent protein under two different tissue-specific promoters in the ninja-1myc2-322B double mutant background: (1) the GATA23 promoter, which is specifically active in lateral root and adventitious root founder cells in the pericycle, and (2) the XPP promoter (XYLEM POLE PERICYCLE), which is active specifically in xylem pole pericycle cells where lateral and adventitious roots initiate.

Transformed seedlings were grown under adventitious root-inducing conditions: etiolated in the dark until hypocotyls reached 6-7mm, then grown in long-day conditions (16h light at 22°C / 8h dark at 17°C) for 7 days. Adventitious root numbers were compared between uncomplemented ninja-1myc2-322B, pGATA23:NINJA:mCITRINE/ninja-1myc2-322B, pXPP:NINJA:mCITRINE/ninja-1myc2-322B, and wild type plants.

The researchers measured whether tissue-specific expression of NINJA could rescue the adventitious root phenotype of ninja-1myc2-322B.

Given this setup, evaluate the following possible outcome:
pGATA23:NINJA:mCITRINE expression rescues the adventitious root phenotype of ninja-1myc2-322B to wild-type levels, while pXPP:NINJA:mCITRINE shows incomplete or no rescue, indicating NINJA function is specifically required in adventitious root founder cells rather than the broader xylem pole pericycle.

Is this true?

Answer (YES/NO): NO